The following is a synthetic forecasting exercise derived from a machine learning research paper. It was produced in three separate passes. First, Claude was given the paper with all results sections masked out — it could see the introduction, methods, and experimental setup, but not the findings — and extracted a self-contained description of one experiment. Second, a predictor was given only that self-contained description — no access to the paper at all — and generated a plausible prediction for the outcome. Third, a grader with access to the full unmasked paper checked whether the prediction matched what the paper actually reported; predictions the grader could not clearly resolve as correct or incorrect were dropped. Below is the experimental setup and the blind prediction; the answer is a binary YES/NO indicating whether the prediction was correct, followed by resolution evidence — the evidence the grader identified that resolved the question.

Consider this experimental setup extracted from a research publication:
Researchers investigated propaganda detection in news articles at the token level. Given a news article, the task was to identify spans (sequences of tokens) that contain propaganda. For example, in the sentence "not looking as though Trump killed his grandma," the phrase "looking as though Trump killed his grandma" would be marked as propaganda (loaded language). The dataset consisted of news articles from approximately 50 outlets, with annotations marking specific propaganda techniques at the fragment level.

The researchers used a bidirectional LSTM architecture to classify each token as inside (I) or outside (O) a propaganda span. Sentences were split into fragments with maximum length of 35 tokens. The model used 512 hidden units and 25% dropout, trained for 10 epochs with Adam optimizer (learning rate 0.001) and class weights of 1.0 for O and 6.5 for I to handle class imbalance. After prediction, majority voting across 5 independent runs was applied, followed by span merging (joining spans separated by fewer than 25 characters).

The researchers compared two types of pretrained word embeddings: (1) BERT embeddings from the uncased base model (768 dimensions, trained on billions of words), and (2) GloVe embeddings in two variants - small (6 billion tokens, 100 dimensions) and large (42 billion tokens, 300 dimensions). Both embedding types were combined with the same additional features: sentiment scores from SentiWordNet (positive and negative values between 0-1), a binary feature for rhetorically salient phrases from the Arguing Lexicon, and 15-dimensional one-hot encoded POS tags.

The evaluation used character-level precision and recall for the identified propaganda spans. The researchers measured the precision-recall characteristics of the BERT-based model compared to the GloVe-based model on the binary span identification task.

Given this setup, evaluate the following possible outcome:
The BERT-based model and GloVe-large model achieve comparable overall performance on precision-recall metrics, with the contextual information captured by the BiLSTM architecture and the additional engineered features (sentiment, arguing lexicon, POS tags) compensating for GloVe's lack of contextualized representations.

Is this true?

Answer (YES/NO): NO